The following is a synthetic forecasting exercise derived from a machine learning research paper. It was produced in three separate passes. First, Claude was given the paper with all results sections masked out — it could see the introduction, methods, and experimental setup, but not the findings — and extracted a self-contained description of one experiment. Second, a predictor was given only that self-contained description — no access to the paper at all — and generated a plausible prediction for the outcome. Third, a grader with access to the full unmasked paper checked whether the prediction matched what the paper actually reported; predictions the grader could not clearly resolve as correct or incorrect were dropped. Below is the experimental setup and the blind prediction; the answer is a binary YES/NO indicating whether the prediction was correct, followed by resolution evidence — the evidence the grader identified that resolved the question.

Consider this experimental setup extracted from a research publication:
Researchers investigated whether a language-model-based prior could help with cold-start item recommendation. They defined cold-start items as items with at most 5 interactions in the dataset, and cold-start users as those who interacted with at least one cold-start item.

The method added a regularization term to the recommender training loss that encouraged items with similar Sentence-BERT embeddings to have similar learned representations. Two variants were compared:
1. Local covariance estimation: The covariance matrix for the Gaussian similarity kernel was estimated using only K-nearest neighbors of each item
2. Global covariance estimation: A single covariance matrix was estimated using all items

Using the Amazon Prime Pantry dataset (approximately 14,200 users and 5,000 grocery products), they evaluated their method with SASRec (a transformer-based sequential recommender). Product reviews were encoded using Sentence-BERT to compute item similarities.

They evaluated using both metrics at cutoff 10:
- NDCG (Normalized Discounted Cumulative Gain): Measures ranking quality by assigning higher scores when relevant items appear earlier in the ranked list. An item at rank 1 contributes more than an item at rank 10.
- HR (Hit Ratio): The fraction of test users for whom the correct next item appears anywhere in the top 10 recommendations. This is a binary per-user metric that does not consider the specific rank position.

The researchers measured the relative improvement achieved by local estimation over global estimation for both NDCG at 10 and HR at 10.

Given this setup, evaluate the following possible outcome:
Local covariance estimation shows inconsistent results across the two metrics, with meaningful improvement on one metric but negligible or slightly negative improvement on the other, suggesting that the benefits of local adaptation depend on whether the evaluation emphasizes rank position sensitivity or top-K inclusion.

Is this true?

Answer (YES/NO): NO